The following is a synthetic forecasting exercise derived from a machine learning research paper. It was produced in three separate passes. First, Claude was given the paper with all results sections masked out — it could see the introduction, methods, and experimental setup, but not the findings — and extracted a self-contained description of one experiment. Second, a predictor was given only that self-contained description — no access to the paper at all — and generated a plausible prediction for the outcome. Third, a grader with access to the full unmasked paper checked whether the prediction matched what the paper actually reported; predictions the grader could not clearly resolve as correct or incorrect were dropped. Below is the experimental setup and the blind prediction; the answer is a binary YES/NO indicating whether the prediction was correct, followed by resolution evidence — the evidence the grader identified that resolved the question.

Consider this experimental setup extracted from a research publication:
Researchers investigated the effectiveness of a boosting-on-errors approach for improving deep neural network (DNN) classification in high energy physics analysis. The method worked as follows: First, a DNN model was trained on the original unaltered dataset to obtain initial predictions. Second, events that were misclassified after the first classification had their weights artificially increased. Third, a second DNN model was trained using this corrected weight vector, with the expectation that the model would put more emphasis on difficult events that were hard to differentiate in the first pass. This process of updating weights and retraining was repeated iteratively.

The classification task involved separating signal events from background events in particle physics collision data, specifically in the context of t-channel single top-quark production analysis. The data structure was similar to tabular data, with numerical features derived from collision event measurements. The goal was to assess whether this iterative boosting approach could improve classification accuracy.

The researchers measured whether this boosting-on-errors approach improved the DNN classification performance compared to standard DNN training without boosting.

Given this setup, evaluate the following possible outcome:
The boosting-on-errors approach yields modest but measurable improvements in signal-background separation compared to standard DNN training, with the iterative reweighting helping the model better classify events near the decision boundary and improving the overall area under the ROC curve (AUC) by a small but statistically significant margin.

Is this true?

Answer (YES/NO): NO